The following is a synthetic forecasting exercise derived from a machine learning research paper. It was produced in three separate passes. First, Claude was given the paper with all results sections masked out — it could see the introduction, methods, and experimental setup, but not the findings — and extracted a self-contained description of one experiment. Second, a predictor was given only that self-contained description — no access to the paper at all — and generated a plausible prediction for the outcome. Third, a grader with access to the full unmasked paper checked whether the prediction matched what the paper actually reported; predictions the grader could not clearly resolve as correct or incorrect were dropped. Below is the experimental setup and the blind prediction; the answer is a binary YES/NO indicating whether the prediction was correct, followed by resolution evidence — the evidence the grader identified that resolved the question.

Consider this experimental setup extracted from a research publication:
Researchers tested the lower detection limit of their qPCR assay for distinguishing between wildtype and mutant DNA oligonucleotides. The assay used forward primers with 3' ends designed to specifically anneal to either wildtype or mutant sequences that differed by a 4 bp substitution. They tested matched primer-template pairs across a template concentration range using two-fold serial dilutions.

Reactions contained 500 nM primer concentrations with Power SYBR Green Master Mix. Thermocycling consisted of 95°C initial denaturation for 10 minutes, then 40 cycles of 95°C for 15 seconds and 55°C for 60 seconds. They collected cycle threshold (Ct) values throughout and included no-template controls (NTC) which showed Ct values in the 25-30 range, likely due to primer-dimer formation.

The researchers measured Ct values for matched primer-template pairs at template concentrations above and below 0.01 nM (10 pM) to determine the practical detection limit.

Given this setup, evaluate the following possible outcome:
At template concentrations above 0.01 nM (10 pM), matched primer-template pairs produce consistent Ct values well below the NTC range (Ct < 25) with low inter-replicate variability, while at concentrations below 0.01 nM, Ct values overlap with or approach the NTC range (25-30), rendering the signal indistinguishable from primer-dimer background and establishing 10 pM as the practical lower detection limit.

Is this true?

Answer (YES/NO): YES